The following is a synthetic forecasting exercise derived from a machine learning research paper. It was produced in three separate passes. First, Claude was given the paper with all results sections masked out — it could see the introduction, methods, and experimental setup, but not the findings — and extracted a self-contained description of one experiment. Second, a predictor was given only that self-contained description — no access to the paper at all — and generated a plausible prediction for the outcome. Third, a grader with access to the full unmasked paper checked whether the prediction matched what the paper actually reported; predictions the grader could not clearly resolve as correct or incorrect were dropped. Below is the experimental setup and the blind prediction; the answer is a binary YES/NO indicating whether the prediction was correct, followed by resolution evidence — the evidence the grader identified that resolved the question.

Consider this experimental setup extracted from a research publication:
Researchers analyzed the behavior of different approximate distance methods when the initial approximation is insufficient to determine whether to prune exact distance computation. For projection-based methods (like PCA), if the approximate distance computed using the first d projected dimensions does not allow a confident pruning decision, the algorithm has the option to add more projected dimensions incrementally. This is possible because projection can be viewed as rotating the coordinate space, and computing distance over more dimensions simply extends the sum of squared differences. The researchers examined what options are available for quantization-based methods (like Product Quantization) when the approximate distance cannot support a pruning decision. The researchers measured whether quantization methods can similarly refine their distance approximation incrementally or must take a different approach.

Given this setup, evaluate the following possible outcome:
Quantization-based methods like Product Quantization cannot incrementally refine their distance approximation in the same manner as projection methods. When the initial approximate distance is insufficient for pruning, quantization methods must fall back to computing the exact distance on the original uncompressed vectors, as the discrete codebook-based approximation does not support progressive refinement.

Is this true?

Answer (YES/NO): YES